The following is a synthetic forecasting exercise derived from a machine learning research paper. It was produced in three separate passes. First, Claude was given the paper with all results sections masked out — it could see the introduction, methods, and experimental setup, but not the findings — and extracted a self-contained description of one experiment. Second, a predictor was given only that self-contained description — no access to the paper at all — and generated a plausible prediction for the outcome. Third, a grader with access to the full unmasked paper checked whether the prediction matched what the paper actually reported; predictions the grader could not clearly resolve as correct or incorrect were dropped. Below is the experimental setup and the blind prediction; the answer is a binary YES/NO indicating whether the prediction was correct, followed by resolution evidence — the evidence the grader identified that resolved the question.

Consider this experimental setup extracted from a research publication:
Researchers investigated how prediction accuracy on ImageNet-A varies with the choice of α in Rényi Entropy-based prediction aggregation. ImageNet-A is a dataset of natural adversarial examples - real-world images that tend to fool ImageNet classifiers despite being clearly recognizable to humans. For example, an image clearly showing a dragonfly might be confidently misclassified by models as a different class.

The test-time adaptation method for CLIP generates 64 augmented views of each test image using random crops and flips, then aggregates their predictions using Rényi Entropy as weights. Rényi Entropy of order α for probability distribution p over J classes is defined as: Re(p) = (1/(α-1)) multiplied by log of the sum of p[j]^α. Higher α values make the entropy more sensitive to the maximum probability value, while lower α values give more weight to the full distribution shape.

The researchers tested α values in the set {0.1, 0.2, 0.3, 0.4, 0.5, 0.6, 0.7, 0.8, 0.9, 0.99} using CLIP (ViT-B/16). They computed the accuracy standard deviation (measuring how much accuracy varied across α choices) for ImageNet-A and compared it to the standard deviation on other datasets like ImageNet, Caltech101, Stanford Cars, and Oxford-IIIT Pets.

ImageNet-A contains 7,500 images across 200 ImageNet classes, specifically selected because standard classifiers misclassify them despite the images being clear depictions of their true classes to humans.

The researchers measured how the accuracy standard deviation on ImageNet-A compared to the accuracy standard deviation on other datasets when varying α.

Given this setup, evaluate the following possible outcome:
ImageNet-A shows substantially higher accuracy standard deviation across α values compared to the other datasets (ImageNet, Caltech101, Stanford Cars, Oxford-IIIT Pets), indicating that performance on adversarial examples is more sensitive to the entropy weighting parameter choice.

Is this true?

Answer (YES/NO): YES